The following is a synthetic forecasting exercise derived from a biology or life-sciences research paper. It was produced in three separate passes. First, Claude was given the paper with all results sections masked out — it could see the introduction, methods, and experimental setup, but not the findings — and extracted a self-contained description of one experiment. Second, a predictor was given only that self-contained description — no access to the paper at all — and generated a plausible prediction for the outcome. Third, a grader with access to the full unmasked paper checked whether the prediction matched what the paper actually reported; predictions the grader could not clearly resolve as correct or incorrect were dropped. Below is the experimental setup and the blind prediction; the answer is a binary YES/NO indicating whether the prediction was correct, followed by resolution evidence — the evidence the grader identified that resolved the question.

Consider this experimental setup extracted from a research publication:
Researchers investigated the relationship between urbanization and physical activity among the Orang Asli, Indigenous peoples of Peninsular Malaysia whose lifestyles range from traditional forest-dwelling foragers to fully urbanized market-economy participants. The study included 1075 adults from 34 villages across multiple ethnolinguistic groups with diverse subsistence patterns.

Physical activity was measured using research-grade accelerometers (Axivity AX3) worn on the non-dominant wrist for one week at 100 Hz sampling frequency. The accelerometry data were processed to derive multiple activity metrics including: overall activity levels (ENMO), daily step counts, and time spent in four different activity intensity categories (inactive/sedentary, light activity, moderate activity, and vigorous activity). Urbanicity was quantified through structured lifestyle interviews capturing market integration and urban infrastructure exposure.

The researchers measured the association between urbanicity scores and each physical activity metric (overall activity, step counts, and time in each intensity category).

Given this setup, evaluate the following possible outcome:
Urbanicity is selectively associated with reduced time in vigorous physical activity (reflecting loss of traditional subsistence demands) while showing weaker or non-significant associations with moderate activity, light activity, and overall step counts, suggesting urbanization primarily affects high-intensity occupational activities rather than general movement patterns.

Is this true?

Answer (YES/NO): NO